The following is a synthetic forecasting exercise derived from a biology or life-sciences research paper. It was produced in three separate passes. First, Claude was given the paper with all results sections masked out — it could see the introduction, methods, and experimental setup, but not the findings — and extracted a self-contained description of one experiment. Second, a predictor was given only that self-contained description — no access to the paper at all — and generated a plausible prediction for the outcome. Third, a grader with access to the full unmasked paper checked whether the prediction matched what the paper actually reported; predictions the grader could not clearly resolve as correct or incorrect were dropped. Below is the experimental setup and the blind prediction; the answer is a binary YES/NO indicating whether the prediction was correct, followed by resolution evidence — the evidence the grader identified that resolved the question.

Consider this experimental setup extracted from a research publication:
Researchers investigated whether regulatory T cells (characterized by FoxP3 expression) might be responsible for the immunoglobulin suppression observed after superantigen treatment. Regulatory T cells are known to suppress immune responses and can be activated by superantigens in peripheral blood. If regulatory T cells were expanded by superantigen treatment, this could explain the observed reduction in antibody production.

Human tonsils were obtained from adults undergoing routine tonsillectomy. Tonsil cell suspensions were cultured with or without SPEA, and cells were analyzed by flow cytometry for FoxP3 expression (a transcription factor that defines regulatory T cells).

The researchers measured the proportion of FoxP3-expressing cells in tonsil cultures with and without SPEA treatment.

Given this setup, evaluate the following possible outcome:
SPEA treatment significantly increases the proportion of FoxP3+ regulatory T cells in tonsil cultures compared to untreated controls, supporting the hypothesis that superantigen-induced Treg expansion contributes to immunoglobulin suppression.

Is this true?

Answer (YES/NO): NO